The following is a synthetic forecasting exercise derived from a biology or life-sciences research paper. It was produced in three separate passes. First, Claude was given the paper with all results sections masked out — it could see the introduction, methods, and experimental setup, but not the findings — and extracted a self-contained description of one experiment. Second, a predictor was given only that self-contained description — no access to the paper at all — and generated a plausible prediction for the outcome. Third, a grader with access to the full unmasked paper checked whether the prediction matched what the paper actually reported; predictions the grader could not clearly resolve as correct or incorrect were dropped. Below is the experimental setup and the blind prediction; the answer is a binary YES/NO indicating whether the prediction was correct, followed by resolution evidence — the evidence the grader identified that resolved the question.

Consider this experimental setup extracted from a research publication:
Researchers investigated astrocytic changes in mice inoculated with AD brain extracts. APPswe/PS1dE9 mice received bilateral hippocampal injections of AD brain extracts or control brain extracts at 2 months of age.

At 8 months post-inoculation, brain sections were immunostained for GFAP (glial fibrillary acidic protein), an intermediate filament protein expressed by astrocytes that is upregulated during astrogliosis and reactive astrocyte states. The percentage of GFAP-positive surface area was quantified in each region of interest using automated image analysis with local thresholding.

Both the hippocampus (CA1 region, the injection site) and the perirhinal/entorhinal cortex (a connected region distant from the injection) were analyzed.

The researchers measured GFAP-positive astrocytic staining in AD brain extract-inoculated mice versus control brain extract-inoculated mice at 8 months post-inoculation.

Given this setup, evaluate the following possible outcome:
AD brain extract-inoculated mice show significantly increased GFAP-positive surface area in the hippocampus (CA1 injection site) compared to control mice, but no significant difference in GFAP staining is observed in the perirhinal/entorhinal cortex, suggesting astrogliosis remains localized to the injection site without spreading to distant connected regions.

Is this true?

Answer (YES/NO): NO